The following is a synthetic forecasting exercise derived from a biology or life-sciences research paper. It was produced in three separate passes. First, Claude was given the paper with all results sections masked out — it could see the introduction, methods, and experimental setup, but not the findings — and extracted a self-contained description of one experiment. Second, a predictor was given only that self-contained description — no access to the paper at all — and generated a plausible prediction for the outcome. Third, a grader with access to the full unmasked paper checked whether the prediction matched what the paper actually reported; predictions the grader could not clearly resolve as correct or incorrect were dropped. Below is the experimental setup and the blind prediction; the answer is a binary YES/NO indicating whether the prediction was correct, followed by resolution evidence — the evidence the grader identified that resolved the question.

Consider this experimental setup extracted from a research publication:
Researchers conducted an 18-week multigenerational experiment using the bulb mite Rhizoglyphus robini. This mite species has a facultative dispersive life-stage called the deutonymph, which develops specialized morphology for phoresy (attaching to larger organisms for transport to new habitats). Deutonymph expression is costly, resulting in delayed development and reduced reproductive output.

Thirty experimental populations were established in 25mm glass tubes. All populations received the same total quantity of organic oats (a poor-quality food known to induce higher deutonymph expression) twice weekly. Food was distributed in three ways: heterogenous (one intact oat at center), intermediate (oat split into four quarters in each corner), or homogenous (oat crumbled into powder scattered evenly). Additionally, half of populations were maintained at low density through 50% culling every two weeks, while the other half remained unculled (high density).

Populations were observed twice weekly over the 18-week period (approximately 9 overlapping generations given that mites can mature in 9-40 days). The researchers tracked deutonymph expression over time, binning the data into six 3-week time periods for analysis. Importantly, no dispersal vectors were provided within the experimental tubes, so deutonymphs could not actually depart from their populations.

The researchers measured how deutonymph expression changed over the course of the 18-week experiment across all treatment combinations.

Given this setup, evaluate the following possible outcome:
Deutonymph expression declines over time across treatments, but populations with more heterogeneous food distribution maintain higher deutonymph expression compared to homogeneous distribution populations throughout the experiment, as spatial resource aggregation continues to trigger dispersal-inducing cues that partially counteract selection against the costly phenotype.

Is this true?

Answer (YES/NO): NO